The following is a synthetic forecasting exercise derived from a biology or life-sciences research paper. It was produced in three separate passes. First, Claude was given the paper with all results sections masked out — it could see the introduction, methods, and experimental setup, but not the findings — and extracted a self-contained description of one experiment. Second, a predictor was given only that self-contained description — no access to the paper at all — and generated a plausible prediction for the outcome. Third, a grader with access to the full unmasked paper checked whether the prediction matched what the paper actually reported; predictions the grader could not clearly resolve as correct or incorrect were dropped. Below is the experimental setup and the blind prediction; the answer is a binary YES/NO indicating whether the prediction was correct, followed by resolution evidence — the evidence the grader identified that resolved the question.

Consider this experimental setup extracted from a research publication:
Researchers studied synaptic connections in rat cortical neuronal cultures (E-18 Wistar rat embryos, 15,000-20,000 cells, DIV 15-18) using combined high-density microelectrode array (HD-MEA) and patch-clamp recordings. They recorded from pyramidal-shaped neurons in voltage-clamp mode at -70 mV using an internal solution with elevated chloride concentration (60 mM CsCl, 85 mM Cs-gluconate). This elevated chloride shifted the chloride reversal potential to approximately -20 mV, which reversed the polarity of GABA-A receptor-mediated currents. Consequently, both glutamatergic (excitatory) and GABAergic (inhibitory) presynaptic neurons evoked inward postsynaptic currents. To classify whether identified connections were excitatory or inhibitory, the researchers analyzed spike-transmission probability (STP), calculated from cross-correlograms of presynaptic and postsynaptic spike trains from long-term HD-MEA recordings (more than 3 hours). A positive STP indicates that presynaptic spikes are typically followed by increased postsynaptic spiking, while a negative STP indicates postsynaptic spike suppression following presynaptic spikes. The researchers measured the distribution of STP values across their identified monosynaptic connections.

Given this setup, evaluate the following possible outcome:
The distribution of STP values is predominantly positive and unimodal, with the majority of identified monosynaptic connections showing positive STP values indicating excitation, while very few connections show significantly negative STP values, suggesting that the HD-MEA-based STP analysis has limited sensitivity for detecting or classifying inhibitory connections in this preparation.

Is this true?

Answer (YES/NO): NO